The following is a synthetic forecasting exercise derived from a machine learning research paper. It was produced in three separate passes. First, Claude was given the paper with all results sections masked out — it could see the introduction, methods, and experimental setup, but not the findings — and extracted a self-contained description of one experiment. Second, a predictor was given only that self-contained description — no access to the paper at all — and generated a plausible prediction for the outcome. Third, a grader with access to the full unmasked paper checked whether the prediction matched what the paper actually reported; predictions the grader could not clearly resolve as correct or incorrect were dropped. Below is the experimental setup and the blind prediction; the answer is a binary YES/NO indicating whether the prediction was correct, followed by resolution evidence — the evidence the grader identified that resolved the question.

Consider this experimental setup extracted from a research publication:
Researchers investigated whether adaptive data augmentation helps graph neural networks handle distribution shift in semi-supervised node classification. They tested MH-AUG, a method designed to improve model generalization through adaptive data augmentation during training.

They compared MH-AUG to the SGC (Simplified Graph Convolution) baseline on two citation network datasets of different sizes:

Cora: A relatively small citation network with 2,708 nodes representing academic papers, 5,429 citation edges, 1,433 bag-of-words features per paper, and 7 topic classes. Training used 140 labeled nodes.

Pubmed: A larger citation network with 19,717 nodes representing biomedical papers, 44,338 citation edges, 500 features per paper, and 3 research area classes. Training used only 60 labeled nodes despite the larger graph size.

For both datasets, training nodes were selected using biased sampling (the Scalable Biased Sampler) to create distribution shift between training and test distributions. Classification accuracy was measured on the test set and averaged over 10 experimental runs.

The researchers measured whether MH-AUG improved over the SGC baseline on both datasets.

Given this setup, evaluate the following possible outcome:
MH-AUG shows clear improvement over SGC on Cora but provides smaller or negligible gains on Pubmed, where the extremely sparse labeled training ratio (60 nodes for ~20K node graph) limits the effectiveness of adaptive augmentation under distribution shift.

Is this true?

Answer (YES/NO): NO